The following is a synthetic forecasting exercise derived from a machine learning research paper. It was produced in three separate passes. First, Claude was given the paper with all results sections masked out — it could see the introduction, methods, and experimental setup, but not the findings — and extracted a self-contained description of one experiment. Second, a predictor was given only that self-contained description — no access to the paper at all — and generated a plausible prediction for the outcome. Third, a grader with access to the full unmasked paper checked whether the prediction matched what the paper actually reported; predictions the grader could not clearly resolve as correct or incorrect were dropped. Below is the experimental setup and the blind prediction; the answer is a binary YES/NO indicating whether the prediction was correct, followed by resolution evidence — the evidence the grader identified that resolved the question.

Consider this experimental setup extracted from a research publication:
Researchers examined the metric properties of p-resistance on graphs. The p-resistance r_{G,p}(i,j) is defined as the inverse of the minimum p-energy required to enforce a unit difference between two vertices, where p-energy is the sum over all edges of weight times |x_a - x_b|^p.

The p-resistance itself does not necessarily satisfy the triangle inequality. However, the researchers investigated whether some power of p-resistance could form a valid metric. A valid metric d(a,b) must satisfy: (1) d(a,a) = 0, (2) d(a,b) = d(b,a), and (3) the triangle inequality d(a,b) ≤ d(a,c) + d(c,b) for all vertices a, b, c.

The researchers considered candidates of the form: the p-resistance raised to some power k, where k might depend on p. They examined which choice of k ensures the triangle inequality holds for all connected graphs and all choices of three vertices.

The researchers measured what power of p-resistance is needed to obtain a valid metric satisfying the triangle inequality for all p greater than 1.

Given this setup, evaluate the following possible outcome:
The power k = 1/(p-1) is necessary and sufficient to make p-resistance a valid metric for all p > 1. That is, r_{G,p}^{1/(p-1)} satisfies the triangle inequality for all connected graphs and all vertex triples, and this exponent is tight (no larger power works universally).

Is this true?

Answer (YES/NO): NO